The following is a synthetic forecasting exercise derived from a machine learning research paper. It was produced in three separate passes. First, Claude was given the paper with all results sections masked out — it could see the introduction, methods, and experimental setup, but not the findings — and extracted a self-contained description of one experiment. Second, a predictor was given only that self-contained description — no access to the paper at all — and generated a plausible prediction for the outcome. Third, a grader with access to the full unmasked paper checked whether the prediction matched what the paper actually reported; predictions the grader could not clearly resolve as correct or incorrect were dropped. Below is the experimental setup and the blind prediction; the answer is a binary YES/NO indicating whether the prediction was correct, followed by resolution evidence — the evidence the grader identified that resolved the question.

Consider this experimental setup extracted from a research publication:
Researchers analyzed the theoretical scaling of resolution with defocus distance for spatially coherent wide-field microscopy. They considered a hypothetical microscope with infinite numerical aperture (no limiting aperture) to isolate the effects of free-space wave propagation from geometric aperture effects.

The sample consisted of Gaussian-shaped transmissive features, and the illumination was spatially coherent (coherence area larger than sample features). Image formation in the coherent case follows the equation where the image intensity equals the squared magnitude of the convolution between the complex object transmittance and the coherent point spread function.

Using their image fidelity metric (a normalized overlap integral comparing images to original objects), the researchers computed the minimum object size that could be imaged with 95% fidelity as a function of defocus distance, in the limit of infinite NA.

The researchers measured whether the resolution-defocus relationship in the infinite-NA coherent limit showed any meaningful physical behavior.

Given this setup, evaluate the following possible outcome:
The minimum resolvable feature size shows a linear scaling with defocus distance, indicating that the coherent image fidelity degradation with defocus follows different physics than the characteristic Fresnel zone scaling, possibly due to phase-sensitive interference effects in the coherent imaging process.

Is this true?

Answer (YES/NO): NO